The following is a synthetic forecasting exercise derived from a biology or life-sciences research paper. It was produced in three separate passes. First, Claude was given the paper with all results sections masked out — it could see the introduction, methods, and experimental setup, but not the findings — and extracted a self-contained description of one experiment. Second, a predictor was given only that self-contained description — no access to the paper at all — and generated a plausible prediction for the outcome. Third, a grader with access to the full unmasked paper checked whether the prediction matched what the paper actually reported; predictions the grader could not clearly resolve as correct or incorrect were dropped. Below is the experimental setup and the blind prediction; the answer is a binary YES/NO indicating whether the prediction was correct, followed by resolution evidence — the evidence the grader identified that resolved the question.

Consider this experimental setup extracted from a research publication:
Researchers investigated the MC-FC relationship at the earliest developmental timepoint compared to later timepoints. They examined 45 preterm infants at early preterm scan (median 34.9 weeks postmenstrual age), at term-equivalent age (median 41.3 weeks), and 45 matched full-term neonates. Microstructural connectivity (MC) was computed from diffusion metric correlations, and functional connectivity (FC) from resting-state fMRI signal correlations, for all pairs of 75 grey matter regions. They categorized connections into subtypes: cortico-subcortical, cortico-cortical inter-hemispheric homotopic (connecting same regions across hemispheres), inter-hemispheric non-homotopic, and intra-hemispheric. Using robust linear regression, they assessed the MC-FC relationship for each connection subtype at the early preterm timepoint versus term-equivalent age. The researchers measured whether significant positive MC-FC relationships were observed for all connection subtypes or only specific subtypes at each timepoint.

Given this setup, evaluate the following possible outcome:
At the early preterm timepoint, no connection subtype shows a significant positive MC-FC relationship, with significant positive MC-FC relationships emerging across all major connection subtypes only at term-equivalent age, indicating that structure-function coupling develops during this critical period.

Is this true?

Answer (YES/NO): NO